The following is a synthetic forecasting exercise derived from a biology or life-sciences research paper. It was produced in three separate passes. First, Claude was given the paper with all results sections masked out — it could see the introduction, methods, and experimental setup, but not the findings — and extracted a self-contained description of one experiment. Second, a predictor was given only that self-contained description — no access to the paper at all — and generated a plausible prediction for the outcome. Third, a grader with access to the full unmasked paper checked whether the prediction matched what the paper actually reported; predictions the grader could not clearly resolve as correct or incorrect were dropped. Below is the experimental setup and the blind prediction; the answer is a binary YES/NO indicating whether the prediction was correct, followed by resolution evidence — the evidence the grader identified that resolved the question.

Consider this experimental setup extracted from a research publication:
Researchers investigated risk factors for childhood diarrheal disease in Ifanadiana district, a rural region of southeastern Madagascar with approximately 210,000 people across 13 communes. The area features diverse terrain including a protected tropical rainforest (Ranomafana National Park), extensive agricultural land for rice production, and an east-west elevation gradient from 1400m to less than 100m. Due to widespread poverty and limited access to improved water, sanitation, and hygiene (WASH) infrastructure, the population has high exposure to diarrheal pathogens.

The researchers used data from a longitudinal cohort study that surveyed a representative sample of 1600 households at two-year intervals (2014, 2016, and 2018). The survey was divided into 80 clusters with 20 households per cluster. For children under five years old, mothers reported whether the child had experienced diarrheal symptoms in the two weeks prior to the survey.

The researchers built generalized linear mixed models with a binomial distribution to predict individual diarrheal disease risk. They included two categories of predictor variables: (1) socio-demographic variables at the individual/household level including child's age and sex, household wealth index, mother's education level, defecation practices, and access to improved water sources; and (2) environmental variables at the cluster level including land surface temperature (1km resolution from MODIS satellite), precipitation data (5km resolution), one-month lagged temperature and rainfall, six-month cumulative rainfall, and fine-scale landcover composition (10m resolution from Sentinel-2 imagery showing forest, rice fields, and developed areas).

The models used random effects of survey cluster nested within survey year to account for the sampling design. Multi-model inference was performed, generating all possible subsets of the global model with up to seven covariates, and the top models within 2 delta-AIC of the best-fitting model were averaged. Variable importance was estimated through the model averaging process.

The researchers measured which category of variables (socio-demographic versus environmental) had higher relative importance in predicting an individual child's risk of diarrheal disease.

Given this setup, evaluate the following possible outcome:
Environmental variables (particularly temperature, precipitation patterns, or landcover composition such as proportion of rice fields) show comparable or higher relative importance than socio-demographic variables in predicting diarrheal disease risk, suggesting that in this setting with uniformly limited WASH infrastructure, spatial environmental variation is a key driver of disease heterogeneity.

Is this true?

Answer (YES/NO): NO